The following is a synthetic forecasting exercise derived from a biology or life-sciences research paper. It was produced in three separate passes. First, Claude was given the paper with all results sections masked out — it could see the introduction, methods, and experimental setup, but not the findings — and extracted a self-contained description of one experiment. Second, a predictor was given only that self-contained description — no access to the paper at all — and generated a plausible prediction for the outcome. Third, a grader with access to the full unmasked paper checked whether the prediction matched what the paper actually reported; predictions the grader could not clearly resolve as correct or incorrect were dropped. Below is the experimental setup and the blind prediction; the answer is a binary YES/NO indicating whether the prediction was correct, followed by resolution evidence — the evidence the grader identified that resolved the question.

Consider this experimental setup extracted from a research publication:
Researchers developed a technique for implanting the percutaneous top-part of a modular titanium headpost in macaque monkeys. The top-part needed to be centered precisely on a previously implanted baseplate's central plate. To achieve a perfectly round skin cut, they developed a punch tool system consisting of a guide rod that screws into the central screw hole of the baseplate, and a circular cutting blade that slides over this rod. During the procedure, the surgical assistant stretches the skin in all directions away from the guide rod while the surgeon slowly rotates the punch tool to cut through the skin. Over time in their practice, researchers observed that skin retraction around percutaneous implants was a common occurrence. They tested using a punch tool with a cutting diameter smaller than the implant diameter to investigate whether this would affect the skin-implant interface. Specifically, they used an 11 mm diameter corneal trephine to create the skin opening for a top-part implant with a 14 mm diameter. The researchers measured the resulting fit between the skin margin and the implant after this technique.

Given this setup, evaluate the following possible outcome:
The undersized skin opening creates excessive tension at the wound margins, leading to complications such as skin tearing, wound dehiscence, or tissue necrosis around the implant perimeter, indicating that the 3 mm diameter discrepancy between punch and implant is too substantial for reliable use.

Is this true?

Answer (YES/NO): NO